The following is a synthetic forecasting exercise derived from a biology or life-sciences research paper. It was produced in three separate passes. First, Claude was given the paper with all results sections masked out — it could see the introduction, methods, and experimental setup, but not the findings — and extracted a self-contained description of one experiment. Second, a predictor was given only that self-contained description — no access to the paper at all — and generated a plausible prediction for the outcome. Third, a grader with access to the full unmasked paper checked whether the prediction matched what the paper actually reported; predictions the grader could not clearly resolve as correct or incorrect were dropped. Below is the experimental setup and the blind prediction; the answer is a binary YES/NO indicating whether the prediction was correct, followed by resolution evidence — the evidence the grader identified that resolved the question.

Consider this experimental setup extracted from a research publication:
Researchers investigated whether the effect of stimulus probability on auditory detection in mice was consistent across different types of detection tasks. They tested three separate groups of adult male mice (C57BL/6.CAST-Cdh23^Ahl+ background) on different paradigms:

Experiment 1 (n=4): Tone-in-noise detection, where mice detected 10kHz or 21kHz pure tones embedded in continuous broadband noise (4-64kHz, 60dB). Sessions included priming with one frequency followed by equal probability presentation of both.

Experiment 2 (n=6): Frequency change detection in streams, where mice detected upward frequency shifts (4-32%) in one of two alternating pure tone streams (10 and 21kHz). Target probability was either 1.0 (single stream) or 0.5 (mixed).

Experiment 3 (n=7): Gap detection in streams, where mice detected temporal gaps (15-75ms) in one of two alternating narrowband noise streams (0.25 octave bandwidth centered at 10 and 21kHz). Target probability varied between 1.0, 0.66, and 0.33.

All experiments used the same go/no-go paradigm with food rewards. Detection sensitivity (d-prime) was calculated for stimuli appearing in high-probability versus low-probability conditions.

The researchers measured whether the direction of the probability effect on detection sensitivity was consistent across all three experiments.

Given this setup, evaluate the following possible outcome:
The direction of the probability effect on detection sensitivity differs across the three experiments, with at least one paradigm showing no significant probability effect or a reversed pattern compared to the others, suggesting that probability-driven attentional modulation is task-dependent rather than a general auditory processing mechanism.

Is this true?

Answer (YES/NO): NO